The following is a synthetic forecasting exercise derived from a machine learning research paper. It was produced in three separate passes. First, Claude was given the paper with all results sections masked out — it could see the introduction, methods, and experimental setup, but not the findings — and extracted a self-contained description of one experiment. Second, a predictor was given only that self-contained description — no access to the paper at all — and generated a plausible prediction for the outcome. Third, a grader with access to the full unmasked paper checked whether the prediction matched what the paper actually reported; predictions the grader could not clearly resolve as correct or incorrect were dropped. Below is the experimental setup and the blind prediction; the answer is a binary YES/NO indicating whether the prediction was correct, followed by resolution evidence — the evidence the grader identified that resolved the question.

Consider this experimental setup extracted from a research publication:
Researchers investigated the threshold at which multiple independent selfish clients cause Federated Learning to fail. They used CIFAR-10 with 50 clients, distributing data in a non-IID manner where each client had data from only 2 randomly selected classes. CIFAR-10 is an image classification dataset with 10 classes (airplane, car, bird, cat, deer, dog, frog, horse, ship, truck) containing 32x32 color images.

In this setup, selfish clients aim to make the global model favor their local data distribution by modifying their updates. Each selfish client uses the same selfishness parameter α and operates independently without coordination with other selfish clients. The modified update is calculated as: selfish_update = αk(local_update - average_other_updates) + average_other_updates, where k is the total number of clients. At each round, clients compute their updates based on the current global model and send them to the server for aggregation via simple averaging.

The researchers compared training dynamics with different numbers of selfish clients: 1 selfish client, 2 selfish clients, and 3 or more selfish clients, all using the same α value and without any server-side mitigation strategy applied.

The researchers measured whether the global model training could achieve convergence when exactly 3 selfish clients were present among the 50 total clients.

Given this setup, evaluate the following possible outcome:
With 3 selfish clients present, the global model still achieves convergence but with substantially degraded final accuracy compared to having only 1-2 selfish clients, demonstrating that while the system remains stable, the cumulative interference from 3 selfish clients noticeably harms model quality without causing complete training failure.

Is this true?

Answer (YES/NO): NO